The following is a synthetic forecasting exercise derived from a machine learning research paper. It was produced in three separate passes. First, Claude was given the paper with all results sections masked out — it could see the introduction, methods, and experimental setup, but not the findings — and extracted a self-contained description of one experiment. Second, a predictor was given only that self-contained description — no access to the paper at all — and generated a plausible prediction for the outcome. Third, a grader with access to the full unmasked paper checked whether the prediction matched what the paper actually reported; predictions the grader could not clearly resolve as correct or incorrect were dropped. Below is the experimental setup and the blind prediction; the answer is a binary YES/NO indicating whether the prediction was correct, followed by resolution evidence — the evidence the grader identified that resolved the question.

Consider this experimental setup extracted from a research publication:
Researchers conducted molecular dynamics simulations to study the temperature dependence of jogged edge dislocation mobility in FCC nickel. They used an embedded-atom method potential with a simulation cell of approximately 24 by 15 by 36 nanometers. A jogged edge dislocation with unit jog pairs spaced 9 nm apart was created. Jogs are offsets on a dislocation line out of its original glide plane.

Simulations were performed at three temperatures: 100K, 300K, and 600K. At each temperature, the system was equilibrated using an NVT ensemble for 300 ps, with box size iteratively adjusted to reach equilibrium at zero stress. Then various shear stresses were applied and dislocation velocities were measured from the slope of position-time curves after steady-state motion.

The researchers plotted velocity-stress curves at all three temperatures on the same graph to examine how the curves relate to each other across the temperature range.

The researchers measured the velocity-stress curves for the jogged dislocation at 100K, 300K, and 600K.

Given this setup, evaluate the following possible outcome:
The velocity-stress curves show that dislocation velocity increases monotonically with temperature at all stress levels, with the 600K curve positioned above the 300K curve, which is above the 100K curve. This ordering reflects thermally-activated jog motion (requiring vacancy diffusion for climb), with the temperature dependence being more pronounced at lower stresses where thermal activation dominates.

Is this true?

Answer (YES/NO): NO